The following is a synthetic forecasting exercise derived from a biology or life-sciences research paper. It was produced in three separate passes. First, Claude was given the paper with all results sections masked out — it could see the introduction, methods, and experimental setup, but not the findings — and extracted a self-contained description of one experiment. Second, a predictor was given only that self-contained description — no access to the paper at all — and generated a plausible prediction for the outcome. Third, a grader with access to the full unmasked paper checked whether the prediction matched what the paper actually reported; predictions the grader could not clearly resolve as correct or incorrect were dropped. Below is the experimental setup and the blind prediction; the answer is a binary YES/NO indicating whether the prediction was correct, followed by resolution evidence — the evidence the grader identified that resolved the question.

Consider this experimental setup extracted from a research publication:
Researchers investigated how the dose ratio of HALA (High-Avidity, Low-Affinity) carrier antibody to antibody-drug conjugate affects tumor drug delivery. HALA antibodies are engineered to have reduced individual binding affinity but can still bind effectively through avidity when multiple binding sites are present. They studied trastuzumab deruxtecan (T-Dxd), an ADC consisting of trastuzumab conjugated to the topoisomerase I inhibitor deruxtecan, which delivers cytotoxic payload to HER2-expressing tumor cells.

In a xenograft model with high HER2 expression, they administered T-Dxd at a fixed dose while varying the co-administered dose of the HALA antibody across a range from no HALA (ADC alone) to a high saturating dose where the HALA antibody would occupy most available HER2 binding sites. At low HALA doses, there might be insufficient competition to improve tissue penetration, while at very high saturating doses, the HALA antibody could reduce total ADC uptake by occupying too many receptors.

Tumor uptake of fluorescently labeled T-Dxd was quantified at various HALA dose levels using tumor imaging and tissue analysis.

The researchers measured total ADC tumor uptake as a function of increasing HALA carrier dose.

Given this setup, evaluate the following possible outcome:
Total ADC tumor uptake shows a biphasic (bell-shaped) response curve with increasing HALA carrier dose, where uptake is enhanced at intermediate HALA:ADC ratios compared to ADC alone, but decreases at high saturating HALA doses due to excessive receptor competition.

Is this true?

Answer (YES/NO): NO